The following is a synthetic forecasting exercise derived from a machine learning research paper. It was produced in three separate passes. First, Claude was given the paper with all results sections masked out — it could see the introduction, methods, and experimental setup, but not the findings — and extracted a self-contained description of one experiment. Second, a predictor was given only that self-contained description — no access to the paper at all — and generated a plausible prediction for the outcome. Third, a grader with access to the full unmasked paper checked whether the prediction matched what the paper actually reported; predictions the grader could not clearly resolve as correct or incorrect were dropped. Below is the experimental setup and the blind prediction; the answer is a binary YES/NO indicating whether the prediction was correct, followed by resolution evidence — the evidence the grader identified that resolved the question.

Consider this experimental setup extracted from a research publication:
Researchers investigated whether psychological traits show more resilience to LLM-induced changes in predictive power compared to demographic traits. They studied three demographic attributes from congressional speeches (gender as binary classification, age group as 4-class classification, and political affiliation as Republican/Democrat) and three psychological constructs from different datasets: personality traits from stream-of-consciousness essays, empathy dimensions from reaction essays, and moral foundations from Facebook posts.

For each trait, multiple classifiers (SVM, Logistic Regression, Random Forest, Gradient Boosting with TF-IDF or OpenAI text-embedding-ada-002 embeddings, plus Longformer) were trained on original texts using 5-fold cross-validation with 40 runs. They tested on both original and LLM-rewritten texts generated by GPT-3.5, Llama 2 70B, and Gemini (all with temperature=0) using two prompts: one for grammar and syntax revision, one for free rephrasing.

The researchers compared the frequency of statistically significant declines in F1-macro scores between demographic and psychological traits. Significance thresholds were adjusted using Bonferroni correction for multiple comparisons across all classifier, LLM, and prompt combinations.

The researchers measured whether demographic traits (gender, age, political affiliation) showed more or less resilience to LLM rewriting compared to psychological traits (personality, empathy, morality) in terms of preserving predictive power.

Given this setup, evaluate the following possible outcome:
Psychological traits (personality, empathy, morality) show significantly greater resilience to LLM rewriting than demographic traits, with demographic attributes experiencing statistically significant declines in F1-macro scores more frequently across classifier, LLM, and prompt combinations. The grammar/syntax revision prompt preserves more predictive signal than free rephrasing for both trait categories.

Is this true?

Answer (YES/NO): NO